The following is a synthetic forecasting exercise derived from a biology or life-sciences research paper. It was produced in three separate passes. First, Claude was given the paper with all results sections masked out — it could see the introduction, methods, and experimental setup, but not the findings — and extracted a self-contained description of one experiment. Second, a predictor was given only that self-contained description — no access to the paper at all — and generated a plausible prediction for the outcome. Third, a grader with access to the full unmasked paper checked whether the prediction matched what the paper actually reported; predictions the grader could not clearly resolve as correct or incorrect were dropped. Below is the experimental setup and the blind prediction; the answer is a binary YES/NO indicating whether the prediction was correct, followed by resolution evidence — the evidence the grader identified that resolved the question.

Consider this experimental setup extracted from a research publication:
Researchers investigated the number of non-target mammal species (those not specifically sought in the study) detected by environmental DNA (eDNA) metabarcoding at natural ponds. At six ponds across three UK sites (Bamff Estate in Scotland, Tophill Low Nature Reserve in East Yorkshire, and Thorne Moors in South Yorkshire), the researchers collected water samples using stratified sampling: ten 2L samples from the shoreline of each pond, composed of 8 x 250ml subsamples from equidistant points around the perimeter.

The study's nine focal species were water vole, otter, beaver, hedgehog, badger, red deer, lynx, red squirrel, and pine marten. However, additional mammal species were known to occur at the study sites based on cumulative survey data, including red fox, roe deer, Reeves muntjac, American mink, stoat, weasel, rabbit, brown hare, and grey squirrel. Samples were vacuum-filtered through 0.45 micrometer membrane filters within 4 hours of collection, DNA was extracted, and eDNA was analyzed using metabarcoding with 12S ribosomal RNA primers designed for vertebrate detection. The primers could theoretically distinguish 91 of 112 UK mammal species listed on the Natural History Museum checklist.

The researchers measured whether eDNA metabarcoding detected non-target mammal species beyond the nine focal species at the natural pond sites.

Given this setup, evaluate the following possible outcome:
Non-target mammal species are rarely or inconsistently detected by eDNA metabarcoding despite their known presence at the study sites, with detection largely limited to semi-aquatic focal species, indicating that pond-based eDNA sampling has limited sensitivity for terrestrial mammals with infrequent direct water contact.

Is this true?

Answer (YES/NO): NO